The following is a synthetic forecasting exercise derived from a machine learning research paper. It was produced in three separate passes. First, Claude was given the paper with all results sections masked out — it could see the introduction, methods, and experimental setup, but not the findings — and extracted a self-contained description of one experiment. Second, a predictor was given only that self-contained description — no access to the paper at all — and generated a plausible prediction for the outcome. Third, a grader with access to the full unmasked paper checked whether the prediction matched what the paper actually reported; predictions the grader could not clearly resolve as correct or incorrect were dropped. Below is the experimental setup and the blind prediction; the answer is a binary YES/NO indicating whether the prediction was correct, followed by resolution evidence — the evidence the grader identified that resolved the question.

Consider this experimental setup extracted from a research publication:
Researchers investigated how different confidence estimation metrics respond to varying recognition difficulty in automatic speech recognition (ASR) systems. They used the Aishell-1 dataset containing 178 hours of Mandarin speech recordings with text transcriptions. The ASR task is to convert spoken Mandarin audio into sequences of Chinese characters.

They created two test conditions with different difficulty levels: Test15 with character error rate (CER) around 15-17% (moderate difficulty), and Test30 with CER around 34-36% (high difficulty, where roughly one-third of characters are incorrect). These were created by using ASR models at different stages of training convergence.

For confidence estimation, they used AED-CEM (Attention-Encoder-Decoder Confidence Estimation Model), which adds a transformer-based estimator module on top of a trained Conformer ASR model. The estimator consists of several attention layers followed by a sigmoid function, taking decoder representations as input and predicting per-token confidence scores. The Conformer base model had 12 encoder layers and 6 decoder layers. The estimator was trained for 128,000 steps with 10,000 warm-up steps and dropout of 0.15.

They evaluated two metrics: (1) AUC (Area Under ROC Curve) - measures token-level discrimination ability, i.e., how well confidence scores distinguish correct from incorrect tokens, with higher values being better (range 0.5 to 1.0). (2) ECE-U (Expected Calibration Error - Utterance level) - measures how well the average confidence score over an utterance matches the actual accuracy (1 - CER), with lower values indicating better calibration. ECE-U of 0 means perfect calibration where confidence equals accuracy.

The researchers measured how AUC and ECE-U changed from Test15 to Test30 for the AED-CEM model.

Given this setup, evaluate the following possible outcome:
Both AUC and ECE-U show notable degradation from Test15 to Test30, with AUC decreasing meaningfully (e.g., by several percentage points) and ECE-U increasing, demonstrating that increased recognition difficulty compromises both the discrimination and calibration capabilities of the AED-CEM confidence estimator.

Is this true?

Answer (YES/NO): NO